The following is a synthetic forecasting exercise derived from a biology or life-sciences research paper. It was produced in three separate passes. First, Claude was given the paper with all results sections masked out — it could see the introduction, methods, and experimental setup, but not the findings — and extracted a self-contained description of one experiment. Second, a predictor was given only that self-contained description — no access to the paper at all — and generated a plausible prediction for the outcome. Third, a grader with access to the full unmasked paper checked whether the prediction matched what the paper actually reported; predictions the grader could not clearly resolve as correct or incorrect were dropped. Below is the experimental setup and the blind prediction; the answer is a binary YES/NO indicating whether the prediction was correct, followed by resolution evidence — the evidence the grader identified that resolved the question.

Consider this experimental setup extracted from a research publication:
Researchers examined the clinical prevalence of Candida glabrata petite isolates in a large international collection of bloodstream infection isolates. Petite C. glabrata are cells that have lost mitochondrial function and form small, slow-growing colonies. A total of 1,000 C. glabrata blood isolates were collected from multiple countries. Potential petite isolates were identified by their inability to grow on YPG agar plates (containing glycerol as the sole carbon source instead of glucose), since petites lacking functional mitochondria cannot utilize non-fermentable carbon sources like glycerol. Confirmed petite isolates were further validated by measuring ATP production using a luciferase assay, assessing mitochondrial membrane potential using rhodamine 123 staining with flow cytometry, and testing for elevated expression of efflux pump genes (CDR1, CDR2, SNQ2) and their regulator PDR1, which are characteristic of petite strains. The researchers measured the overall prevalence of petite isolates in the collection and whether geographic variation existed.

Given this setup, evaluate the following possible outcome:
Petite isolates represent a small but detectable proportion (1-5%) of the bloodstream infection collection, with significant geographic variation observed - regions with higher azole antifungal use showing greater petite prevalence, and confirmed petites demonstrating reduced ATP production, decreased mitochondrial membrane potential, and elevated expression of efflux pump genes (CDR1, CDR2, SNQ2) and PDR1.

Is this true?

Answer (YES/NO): NO